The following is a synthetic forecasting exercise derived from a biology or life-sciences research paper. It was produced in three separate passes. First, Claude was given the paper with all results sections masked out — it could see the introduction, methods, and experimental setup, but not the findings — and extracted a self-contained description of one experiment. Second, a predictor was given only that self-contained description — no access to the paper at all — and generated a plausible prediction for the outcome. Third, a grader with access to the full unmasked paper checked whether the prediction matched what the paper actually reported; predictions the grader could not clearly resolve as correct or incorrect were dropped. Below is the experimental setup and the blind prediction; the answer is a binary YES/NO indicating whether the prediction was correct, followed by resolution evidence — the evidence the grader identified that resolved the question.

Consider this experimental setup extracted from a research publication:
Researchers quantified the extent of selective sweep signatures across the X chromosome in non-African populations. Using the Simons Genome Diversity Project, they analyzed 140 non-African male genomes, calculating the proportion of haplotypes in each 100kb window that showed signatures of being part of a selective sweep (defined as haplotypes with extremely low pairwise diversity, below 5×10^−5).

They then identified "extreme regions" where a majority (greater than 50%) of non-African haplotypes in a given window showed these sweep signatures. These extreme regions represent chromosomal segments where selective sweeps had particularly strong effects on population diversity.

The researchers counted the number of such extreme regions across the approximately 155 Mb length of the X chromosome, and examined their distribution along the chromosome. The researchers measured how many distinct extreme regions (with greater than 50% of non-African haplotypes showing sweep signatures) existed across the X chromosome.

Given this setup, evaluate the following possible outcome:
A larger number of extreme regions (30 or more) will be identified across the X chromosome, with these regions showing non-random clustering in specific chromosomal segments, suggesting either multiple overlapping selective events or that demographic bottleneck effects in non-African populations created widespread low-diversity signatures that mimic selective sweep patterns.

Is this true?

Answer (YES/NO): NO